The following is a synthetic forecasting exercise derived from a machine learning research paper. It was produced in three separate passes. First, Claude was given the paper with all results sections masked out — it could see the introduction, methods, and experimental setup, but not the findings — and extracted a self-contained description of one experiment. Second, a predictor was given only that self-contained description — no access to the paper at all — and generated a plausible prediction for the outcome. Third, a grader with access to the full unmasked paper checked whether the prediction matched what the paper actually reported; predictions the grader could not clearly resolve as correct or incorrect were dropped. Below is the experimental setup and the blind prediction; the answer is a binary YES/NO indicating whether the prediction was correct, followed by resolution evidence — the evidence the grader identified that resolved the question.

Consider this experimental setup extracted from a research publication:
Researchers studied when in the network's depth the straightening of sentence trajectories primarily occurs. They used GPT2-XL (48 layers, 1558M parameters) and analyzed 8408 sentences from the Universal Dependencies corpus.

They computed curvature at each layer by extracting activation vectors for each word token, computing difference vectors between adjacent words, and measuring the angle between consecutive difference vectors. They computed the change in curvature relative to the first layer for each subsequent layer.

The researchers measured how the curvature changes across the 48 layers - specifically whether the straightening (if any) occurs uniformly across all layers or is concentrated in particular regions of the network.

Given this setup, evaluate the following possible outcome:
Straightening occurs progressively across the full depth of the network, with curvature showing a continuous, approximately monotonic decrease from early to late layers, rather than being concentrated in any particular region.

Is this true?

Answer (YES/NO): NO